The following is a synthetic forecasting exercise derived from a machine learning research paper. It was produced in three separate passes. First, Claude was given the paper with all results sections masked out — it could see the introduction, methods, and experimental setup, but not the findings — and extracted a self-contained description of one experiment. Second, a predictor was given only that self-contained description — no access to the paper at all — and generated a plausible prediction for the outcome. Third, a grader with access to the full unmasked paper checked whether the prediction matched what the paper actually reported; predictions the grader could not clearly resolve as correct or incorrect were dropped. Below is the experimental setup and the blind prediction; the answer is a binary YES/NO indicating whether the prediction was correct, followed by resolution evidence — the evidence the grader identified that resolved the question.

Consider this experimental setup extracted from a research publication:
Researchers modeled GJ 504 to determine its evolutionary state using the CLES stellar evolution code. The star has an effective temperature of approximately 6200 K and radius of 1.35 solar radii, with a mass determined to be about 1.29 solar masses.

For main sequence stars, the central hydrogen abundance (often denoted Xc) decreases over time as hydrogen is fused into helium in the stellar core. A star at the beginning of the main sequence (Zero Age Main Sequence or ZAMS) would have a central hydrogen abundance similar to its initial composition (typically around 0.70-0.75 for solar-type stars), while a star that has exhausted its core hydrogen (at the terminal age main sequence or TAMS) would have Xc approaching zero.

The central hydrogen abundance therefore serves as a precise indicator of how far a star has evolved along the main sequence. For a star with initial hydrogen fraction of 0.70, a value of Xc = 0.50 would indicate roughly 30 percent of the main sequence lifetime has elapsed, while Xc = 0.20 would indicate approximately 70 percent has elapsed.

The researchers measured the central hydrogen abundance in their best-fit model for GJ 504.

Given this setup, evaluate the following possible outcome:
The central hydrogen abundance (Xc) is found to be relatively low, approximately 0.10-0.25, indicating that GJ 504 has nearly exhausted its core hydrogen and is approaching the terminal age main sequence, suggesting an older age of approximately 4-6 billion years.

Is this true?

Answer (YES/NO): NO